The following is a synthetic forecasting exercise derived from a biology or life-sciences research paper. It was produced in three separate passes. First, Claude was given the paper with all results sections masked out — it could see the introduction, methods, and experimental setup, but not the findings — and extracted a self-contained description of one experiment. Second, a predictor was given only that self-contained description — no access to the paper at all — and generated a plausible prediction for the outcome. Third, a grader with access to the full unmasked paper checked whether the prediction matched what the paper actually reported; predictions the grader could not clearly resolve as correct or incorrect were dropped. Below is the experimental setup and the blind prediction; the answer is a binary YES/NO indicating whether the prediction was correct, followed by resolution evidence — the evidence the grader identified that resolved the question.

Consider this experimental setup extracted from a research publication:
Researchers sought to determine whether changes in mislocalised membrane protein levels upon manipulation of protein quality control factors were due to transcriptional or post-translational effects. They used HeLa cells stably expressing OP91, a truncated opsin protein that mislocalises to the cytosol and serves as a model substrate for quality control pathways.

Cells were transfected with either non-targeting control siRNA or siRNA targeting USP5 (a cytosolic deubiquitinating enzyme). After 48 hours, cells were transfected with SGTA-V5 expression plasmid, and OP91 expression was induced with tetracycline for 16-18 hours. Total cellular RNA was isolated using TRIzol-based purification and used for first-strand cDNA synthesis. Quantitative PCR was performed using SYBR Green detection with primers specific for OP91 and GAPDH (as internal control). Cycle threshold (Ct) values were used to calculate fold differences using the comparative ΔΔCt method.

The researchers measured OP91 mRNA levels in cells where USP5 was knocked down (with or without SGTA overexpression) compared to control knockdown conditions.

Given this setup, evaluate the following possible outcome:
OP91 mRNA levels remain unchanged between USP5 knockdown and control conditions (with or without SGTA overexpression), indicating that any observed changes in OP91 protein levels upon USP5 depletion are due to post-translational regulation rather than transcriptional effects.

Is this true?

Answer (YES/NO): YES